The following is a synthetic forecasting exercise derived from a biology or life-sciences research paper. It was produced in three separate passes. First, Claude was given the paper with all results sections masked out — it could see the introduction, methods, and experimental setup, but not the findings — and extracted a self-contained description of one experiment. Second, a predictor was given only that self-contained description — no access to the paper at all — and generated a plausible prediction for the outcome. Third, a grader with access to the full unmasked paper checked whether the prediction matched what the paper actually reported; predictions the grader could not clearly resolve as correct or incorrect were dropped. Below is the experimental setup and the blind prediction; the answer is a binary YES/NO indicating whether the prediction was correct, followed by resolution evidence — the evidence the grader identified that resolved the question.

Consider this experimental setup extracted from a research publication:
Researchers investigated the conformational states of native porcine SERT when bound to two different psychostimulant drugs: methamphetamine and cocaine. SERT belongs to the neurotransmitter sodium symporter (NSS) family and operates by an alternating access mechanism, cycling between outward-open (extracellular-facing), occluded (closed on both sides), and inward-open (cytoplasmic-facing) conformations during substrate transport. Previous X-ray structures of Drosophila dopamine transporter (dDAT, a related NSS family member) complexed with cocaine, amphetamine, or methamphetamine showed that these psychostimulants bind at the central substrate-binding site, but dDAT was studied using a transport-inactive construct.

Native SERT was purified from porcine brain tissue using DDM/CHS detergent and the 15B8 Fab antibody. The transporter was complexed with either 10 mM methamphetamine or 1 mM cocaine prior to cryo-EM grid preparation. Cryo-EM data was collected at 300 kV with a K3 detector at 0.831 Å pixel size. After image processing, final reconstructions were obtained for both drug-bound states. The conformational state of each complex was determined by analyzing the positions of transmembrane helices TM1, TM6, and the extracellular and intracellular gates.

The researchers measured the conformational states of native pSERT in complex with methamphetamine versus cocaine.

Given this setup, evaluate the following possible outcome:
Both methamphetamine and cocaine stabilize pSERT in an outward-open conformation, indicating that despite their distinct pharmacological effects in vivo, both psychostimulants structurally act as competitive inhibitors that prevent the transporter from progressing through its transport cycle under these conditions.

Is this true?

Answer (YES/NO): NO